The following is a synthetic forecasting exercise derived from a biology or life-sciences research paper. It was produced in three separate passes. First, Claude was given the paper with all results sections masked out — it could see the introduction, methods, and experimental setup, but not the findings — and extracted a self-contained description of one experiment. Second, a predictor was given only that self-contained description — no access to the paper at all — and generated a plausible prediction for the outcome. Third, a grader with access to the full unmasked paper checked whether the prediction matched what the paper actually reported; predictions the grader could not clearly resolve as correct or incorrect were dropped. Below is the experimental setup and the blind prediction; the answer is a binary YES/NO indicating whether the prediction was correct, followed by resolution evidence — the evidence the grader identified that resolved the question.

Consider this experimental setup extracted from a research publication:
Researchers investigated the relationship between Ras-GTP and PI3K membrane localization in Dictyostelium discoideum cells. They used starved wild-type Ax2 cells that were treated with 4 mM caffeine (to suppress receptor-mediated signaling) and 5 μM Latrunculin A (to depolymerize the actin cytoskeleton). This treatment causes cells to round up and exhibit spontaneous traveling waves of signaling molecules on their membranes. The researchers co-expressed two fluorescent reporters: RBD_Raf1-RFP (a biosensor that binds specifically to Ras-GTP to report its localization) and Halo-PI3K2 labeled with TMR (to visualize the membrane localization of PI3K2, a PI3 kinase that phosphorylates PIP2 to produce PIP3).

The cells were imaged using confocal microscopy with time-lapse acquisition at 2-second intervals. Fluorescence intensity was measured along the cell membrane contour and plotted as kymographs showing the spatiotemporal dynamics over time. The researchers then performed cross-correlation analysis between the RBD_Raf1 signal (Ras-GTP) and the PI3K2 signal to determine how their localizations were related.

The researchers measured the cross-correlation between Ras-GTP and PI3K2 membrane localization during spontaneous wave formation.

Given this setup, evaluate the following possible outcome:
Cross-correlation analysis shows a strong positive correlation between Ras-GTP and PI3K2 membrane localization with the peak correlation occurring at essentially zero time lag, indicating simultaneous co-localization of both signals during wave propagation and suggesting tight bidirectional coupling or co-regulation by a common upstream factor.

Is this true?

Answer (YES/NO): NO